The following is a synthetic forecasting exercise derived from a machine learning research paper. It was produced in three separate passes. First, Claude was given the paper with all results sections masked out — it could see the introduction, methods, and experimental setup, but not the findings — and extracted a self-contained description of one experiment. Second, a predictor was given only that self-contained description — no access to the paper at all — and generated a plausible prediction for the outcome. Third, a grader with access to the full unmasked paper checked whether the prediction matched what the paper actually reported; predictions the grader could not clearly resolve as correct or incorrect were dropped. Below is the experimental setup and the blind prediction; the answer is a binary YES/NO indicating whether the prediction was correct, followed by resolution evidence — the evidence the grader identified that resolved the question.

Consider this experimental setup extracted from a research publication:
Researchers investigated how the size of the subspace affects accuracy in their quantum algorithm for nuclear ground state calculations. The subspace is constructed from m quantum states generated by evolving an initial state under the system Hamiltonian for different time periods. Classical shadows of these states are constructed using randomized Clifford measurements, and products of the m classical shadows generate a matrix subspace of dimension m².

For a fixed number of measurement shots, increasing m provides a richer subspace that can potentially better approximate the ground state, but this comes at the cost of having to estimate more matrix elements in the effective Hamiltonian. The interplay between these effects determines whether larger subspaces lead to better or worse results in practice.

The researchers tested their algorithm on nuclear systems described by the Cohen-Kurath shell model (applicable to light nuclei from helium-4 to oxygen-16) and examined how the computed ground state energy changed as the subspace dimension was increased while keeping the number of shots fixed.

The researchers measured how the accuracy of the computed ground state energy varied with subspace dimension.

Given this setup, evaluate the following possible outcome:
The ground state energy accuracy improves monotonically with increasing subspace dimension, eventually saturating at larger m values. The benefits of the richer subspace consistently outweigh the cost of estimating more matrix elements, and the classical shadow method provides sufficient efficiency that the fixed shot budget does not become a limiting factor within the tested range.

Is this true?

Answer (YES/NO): NO